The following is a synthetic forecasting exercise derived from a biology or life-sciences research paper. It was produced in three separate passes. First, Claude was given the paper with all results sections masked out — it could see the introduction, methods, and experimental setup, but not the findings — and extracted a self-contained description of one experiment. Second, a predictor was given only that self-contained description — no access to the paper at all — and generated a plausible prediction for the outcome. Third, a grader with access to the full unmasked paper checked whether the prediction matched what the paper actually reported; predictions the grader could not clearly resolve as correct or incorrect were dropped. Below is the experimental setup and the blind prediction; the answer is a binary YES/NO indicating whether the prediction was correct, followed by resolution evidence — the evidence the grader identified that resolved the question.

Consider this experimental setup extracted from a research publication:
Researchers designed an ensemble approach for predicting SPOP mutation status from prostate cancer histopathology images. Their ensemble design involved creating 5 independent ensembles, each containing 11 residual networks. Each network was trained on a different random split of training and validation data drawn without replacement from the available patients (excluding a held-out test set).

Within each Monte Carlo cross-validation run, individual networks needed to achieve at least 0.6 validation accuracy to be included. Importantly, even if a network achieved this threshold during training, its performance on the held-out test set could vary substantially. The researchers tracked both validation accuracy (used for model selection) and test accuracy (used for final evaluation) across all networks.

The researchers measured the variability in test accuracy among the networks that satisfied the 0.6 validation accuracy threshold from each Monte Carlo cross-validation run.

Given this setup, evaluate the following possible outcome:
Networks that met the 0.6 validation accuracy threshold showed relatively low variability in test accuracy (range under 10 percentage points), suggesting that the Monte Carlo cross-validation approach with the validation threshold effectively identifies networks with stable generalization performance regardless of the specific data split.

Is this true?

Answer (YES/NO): NO